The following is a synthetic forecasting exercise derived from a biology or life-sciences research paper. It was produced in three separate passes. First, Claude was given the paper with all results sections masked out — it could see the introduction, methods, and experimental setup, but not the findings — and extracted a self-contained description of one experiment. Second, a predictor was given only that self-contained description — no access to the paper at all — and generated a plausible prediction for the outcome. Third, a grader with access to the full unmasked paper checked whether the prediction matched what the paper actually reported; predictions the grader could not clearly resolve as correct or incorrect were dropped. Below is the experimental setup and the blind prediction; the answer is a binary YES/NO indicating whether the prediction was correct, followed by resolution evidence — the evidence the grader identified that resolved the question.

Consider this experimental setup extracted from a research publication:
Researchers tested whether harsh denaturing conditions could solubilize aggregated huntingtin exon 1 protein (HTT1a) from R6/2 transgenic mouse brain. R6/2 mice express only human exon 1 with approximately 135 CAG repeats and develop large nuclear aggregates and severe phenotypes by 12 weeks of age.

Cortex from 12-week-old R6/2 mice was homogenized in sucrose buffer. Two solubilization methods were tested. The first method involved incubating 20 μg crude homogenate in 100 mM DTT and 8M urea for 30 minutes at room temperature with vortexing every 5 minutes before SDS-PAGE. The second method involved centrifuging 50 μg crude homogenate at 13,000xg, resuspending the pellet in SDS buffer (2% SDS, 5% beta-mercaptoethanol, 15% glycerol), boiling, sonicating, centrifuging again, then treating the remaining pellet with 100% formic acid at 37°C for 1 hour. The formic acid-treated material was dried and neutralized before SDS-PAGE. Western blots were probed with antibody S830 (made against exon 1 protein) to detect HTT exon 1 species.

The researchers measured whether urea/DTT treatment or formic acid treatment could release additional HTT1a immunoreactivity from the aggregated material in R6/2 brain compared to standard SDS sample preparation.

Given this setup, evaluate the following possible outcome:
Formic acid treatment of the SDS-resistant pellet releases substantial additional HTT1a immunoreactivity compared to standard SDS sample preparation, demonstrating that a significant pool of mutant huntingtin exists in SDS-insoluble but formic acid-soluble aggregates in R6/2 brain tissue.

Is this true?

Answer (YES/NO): NO